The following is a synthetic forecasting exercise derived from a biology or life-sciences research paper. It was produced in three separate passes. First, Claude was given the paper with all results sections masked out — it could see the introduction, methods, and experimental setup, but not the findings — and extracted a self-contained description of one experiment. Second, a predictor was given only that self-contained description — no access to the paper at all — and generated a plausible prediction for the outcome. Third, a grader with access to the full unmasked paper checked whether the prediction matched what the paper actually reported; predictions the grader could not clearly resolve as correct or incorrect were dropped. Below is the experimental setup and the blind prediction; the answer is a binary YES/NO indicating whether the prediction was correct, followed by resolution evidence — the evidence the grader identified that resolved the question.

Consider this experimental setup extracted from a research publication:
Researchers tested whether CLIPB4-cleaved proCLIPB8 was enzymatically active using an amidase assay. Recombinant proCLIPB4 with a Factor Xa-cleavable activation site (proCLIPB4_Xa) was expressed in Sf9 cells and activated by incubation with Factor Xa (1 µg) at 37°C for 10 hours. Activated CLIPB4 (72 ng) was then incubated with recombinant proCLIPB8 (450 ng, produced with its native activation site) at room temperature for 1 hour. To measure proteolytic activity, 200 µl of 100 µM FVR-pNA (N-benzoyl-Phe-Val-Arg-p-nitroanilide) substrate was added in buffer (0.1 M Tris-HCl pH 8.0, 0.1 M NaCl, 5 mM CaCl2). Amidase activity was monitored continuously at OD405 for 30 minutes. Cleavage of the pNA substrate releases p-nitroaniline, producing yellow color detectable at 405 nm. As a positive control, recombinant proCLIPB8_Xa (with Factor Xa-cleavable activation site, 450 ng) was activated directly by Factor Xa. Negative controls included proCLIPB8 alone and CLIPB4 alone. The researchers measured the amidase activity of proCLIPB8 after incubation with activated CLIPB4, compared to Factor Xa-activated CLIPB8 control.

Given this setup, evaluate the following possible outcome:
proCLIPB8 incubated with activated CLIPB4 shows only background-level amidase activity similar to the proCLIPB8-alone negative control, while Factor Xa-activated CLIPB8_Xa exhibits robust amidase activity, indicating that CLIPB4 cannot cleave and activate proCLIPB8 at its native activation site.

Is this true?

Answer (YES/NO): NO